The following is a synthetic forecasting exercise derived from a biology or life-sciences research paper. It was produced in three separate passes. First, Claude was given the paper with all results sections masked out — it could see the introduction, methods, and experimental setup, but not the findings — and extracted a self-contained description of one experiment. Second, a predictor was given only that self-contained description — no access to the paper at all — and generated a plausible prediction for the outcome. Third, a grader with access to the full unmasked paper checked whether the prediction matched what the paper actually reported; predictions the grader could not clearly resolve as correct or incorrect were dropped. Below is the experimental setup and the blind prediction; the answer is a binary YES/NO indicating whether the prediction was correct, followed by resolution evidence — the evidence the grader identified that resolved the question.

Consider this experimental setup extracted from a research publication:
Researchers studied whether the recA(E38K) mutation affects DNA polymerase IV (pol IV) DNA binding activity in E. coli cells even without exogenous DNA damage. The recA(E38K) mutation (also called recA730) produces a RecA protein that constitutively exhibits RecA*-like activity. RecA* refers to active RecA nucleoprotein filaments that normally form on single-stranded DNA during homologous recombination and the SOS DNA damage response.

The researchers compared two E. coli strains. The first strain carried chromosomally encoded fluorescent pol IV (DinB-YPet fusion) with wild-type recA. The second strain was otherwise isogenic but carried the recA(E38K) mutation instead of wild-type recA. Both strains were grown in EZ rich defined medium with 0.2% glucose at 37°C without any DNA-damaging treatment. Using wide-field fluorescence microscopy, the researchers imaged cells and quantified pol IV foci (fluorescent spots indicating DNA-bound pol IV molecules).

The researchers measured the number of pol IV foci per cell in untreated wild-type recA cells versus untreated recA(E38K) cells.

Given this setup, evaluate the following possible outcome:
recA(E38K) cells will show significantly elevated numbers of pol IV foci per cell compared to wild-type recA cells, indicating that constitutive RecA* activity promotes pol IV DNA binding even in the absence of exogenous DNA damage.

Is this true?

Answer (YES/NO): YES